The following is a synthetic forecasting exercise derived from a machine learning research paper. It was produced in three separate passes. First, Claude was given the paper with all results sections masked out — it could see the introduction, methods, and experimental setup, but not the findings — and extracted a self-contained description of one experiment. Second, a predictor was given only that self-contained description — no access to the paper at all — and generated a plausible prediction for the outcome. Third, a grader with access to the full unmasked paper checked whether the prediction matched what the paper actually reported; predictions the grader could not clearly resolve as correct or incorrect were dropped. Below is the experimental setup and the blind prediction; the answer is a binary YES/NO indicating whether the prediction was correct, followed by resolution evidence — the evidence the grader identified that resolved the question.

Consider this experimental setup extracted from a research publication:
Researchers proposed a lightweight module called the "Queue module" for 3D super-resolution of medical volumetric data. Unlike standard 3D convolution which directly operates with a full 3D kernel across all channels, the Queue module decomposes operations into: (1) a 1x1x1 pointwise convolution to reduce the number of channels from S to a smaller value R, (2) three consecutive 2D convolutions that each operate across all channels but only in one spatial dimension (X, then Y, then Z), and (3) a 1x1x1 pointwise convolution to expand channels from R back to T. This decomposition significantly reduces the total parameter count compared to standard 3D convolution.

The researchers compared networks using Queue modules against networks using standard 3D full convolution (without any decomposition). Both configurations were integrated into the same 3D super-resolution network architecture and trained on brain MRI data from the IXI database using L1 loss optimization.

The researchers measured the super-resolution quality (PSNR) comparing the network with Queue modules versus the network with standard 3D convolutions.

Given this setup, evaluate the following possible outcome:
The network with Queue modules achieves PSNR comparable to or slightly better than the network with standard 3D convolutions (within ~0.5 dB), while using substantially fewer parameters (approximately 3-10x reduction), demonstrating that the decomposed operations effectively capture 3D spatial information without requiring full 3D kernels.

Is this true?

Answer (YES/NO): NO